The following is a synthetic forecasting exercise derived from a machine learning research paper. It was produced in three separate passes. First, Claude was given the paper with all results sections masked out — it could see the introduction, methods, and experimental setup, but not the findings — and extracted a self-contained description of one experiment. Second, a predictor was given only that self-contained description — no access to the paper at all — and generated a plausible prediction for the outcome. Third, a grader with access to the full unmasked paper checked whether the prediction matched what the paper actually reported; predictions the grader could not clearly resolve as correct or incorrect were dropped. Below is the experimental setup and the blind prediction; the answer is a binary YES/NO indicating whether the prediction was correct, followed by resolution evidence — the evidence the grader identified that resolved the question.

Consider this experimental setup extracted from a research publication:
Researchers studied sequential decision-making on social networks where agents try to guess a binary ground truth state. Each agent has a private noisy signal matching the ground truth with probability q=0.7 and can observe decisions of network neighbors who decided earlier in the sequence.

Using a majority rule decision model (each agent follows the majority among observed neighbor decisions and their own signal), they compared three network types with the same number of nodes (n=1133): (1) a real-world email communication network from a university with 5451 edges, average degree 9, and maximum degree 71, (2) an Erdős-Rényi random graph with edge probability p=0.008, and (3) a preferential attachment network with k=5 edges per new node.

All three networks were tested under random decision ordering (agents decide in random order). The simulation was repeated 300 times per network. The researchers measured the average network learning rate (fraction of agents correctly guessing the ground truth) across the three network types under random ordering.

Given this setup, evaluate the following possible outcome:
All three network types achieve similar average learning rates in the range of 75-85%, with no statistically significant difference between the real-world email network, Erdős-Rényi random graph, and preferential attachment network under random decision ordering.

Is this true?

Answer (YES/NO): NO